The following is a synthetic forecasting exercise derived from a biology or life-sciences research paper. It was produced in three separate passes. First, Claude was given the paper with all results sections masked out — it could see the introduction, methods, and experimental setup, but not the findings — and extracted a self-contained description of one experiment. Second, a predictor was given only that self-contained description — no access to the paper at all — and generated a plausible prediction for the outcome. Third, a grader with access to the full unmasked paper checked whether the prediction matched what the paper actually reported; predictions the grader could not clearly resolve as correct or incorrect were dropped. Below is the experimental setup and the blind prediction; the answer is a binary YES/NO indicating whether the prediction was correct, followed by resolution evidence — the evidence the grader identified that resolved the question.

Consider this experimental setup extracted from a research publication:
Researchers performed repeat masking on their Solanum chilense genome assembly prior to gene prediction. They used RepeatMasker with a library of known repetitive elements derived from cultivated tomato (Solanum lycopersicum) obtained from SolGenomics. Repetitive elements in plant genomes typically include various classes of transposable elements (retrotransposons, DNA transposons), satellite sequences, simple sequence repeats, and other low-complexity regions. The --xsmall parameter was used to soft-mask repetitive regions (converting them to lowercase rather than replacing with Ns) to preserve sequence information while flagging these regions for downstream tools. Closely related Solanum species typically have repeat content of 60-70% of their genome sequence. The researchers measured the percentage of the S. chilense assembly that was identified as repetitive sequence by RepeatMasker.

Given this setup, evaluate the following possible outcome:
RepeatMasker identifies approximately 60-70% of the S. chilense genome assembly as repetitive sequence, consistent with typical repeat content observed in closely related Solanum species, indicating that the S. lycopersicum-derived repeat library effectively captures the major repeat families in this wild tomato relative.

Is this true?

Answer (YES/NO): YES